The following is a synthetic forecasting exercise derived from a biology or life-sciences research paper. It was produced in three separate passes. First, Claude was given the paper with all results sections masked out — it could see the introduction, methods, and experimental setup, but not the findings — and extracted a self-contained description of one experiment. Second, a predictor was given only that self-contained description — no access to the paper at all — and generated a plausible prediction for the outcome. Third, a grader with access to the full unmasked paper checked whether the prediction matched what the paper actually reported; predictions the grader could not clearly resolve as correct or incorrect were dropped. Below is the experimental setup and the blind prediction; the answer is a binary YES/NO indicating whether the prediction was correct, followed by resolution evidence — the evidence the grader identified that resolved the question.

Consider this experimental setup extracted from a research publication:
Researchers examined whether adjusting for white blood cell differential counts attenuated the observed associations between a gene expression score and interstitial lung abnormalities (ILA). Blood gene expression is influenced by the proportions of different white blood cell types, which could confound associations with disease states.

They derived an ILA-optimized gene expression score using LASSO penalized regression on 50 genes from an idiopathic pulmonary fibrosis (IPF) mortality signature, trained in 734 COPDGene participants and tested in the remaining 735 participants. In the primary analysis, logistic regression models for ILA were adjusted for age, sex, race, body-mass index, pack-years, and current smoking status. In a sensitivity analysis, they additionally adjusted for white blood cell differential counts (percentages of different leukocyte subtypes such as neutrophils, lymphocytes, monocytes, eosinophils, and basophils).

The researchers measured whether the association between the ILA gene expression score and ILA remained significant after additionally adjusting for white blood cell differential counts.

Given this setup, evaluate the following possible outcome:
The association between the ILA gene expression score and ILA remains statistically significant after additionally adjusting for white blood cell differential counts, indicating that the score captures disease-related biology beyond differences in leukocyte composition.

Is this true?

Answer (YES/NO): YES